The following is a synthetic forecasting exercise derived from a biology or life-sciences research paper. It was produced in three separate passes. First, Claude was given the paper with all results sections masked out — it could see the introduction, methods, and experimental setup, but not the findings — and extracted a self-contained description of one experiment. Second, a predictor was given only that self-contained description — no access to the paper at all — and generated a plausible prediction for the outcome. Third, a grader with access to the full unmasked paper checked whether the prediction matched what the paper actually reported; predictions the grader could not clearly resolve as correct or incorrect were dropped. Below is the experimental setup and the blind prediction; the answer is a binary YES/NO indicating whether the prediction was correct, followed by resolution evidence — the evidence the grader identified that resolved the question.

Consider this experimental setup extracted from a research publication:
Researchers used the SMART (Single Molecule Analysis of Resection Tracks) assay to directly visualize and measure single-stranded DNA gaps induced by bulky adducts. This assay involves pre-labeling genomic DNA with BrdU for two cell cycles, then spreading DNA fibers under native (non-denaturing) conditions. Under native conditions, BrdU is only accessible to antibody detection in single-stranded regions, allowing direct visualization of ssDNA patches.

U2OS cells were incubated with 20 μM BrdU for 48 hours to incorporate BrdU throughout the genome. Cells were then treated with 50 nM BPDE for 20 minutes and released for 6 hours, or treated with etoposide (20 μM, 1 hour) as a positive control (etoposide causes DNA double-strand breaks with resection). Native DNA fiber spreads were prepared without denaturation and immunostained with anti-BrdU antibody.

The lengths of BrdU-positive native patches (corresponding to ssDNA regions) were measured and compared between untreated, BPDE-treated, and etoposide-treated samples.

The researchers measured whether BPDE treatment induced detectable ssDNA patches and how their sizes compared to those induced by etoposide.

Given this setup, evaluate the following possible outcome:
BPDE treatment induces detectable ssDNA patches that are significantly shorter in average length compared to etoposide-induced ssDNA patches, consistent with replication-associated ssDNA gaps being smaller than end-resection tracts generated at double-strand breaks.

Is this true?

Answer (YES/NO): YES